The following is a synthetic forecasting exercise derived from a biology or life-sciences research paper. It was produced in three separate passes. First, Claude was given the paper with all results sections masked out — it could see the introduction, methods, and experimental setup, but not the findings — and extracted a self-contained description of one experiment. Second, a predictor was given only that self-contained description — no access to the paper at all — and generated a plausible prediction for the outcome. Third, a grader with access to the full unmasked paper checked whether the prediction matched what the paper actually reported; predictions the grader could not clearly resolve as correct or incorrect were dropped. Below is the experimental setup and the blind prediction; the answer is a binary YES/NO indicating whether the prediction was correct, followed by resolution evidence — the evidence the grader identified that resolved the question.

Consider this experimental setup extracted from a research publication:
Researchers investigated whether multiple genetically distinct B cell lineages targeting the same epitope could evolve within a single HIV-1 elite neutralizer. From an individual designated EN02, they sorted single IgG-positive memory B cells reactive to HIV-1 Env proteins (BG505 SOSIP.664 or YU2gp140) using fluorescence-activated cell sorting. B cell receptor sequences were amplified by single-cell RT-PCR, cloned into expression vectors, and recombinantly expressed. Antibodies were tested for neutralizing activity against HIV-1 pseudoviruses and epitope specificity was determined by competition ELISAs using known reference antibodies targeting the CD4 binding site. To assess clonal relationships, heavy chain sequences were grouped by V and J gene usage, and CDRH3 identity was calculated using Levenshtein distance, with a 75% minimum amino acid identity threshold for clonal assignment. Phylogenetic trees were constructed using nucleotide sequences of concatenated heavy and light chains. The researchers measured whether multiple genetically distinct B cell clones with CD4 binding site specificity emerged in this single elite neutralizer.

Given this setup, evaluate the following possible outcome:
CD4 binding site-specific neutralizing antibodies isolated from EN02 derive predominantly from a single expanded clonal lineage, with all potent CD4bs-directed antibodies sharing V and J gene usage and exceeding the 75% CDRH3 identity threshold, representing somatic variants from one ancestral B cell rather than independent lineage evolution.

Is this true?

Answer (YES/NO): NO